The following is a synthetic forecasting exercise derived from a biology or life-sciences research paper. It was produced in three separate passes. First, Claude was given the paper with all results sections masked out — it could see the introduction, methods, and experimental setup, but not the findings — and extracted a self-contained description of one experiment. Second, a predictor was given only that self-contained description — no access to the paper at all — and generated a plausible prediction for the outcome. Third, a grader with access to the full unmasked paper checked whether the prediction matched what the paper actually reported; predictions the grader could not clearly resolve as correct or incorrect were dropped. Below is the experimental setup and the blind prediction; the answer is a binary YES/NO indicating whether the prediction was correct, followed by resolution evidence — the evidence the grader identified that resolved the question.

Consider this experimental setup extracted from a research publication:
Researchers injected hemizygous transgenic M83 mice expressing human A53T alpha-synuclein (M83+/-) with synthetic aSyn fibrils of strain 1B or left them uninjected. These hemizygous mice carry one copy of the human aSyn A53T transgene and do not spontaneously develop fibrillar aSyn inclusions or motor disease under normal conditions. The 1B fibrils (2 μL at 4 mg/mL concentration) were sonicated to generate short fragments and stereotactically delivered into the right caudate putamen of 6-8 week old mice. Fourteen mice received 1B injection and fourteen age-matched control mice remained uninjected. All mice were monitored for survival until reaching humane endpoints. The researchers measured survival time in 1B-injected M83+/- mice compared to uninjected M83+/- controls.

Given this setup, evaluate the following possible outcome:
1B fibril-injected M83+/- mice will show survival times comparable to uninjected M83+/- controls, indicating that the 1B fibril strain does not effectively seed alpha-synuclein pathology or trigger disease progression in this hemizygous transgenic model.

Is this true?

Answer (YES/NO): NO